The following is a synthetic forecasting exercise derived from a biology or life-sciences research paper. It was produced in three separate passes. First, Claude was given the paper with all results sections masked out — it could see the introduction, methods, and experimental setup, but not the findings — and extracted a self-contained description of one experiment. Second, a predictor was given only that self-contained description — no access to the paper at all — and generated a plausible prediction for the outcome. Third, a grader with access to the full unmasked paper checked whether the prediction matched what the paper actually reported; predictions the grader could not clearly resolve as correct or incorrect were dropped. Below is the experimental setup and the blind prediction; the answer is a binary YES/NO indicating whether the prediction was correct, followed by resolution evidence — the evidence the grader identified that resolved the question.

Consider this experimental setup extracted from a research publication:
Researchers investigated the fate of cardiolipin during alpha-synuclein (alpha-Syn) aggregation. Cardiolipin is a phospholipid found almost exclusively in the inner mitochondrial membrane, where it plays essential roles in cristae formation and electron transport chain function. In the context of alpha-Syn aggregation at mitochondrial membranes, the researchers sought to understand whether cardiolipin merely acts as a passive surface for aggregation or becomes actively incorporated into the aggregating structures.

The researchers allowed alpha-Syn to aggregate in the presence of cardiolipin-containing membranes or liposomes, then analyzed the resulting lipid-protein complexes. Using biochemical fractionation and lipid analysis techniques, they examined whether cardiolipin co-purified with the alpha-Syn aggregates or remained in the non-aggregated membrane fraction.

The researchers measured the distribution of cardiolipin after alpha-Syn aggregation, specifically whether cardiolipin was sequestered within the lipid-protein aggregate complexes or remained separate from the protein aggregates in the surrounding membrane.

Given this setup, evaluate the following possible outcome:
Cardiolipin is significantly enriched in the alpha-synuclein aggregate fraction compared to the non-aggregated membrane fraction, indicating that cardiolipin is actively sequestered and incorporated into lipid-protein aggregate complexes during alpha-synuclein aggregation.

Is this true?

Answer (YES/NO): YES